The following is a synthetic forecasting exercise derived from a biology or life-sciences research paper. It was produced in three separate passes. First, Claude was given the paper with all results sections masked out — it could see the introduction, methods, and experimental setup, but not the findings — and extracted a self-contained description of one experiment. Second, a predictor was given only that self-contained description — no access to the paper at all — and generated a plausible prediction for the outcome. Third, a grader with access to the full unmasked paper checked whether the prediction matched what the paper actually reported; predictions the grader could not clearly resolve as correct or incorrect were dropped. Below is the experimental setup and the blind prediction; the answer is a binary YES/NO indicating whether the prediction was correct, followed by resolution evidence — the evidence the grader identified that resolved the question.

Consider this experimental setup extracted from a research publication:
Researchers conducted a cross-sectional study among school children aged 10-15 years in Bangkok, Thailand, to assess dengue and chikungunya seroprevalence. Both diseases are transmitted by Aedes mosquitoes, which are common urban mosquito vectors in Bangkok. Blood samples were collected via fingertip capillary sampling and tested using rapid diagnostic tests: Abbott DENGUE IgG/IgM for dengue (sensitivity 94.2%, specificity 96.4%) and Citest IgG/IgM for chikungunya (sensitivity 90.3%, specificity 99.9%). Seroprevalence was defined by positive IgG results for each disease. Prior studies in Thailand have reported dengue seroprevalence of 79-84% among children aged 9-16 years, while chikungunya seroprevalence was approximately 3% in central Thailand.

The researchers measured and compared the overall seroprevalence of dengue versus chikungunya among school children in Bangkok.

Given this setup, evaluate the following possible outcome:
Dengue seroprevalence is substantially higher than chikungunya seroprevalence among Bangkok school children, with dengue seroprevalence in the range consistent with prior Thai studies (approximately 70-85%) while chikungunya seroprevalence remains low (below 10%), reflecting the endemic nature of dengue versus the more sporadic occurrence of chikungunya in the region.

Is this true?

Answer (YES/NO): NO